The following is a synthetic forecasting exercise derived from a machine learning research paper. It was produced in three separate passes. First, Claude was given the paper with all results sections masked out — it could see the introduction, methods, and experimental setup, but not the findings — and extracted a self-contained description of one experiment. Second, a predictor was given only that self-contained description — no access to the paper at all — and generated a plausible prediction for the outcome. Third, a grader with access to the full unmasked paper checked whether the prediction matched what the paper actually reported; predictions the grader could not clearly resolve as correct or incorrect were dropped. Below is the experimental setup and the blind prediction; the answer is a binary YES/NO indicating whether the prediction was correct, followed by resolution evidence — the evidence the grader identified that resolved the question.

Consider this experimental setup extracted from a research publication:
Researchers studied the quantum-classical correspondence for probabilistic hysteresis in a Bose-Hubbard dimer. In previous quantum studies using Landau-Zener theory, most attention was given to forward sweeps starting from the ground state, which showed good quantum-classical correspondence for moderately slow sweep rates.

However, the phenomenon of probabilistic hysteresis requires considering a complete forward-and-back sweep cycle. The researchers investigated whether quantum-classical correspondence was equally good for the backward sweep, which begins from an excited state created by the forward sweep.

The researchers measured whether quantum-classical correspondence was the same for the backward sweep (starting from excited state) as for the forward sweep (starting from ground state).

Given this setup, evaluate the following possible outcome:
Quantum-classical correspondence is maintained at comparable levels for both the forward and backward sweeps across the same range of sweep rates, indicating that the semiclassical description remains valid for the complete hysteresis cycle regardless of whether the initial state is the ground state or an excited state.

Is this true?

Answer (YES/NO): NO